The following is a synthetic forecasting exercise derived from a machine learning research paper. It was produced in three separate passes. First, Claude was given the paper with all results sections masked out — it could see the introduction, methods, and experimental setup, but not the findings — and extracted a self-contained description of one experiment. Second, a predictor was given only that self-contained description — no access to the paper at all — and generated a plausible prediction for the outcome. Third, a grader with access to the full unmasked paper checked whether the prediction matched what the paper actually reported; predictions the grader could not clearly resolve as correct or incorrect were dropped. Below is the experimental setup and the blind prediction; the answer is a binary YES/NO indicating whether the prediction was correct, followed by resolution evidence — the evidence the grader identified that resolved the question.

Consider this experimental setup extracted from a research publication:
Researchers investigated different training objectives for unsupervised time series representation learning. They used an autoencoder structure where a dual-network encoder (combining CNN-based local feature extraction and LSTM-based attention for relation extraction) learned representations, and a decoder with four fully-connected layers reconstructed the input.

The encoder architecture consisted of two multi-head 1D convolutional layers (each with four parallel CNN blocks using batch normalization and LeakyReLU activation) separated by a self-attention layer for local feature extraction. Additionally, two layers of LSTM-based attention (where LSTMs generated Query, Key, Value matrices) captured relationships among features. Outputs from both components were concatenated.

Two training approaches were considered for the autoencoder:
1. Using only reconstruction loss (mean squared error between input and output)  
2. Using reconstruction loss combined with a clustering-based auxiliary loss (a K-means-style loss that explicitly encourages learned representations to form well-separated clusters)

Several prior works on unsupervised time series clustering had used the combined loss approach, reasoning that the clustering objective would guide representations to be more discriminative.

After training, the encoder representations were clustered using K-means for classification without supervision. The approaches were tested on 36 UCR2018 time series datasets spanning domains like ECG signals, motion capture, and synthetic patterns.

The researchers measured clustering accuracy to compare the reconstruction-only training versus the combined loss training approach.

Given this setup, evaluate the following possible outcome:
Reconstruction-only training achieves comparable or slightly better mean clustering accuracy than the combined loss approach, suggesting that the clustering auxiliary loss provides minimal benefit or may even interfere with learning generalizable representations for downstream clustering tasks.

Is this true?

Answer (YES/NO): NO